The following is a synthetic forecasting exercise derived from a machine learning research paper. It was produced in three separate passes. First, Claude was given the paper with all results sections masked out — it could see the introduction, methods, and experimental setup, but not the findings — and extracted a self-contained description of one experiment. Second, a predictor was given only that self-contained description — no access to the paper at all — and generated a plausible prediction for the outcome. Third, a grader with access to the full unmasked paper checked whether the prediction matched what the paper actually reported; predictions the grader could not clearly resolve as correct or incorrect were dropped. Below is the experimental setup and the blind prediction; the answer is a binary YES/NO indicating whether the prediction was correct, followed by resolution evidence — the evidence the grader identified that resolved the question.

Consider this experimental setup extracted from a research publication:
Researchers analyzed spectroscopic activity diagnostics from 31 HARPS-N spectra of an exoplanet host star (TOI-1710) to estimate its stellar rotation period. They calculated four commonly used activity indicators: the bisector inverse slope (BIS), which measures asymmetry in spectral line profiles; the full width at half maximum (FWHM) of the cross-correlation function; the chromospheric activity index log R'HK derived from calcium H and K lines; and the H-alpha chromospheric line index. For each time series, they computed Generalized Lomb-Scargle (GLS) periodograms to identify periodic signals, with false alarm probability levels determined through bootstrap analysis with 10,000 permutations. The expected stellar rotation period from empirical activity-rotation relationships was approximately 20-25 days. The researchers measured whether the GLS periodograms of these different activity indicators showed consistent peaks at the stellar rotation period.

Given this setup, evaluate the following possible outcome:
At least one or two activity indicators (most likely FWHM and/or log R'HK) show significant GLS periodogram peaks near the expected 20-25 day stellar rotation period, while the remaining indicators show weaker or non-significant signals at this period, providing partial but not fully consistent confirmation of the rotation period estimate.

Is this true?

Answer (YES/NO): NO